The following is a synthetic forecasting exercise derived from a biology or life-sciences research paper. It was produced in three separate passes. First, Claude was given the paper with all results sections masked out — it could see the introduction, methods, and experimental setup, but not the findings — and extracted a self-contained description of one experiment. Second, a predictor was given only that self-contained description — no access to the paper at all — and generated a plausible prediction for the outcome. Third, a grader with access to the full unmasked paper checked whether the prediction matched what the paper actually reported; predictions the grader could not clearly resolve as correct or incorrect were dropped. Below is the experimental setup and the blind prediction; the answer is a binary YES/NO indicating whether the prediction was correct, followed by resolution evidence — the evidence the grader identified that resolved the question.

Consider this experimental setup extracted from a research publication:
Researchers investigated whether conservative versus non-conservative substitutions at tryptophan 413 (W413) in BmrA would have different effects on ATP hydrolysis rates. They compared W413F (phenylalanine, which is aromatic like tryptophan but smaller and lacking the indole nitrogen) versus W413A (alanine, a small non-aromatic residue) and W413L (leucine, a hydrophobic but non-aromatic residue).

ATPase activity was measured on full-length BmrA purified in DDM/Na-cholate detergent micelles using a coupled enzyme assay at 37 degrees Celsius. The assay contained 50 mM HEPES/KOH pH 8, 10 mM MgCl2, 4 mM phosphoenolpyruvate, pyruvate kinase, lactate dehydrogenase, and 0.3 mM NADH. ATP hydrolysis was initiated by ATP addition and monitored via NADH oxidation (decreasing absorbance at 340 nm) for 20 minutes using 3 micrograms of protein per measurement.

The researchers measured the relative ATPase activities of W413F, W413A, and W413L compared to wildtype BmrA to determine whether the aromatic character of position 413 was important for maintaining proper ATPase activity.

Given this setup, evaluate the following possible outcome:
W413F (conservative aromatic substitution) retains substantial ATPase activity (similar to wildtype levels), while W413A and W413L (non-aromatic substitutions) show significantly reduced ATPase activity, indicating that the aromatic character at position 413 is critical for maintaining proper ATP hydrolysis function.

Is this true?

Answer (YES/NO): NO